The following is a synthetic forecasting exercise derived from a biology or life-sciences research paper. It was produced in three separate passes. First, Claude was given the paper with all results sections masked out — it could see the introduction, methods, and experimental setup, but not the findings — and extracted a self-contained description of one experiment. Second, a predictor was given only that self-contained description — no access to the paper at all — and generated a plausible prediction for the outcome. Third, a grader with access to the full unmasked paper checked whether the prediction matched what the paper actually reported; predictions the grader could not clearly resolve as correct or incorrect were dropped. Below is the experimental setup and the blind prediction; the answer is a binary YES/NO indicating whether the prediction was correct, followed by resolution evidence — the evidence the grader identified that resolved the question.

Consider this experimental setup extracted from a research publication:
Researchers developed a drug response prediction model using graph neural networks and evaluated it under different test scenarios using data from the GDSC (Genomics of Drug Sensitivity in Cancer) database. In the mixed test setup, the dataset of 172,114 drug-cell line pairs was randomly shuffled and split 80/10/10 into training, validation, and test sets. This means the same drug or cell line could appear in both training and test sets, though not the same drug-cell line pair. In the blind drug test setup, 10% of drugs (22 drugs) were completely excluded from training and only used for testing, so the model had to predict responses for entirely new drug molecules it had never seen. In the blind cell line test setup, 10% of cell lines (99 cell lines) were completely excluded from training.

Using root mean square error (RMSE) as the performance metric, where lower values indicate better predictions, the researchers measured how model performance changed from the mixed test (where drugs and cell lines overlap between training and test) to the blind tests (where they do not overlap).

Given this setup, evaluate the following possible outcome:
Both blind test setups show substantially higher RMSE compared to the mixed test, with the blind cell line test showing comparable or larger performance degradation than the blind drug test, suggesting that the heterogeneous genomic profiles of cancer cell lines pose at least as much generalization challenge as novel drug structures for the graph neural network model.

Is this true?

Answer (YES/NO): NO